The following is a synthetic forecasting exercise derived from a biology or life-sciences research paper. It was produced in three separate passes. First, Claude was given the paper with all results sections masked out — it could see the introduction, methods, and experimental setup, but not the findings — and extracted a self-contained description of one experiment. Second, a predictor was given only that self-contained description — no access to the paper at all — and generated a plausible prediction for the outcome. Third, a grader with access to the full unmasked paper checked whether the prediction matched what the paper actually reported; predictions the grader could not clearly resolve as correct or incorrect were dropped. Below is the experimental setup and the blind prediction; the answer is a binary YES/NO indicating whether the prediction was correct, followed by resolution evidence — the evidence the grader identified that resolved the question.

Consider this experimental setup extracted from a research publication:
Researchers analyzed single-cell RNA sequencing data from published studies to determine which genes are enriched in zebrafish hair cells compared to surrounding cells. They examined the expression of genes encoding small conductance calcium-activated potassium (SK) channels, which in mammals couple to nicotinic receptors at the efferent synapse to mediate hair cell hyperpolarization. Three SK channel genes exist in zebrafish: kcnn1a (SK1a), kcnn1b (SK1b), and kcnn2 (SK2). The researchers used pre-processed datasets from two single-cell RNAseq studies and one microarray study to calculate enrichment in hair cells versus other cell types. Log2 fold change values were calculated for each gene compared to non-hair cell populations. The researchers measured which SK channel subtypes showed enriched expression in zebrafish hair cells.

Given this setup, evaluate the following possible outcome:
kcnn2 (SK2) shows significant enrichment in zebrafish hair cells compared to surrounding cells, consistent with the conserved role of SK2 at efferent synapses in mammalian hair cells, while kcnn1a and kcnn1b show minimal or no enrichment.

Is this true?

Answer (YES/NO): NO